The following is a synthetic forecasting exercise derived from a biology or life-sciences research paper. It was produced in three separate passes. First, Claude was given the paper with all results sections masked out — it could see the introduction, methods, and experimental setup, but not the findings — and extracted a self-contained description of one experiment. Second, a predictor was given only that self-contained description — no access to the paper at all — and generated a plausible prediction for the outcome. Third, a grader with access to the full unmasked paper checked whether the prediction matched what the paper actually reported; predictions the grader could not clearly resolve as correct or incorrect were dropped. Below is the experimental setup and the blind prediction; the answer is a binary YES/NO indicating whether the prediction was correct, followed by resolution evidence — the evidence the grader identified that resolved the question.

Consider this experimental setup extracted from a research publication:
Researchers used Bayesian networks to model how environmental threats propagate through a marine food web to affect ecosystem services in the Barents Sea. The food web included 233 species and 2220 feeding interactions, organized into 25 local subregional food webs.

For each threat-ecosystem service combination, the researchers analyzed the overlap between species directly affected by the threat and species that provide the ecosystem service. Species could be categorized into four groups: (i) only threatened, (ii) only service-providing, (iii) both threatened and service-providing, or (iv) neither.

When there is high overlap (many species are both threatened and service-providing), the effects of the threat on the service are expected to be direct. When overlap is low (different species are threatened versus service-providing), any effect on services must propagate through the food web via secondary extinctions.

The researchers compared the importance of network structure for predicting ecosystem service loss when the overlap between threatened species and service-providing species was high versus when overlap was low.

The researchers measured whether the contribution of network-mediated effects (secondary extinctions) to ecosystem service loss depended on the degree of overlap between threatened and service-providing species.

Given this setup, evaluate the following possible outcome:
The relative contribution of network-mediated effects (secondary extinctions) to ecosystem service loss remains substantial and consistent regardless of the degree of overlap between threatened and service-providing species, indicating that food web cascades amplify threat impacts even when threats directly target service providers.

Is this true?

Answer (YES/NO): NO